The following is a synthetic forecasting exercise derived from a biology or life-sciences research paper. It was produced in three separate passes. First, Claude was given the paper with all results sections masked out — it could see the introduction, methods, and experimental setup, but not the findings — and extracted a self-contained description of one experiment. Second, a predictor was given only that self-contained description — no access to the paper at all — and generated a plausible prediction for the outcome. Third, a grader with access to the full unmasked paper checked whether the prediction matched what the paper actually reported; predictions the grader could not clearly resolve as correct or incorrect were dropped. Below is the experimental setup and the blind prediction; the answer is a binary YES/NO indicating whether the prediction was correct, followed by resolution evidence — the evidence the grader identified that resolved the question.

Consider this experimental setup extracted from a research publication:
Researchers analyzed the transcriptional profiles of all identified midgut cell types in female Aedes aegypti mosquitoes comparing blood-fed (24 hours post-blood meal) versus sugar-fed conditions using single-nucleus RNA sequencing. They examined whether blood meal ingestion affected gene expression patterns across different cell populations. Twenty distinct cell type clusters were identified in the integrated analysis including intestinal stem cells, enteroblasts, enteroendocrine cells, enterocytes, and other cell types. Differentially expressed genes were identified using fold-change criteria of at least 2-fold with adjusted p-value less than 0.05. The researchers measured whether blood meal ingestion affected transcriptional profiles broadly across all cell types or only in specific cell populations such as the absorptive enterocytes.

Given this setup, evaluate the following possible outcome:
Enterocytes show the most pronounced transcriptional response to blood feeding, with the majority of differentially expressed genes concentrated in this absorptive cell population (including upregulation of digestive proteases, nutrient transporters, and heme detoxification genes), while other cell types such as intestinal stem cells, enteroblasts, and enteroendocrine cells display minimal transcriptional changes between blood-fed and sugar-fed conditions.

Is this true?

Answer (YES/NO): NO